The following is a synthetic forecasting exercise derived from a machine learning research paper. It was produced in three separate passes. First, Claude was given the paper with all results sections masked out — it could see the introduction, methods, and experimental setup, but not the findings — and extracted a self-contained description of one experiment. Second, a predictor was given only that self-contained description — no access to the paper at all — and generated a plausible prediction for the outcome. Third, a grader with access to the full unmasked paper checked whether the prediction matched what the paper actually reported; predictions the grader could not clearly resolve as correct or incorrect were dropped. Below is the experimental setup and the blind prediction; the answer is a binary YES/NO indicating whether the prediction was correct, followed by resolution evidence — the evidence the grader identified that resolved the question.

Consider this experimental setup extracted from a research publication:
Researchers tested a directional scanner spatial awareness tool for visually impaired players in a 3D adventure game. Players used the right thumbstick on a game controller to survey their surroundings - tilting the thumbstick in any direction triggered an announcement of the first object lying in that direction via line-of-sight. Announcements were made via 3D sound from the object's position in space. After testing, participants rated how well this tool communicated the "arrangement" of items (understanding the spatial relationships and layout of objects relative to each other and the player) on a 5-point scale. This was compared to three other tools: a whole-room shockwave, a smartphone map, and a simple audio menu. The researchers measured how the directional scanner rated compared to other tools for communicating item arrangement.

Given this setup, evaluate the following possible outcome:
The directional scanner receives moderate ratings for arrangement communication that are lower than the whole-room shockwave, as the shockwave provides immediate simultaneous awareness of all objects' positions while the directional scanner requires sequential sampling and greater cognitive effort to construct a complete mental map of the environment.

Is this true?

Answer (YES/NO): NO